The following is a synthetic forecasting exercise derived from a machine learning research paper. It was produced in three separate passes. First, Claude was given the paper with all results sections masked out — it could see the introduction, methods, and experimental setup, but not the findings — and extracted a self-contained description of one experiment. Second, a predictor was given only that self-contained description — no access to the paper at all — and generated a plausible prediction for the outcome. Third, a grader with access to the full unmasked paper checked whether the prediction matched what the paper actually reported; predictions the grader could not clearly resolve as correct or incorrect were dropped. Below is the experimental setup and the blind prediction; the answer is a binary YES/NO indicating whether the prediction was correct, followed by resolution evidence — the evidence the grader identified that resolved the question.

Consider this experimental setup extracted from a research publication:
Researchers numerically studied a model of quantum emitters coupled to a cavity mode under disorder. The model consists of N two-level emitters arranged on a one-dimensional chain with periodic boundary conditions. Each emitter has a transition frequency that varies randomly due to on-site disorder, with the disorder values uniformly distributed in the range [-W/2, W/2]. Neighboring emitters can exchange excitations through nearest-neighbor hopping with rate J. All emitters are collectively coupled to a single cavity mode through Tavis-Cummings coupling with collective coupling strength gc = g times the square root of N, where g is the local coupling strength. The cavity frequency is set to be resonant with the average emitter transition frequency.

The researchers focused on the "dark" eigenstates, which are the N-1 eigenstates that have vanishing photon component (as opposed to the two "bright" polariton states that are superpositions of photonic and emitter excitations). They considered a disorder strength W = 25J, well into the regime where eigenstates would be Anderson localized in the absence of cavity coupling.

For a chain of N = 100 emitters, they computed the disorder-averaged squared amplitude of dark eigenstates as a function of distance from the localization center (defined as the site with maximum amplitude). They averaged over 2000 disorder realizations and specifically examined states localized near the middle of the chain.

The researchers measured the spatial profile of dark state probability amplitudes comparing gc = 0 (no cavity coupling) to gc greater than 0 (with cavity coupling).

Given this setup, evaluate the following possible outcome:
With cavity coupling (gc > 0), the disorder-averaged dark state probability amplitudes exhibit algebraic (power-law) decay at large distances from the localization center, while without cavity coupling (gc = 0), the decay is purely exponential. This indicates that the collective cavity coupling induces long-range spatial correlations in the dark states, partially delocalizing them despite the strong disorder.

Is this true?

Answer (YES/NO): NO